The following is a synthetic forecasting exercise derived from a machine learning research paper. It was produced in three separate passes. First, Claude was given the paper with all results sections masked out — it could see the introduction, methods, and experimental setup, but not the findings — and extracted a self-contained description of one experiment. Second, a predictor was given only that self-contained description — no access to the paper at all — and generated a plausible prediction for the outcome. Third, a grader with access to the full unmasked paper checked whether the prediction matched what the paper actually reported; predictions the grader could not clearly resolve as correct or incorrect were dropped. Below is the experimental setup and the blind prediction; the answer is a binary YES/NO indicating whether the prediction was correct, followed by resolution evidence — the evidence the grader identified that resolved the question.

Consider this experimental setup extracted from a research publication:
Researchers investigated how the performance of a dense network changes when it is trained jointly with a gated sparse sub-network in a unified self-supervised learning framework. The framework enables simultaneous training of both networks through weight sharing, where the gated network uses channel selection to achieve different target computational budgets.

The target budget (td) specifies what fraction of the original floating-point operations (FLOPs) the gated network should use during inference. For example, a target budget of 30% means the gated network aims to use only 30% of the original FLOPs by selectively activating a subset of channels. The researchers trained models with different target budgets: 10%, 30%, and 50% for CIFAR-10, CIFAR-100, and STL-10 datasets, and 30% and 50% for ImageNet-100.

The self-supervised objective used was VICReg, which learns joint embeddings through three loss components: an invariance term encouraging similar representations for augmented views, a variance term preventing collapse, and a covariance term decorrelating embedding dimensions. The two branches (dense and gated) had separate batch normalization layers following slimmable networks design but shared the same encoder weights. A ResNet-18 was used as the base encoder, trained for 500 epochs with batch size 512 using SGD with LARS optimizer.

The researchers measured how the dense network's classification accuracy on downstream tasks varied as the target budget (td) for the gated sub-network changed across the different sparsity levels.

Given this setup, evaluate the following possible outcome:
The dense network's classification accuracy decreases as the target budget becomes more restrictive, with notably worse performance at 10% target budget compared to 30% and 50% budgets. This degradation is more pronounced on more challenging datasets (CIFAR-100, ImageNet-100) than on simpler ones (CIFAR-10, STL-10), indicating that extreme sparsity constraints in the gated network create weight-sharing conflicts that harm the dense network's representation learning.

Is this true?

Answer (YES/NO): NO